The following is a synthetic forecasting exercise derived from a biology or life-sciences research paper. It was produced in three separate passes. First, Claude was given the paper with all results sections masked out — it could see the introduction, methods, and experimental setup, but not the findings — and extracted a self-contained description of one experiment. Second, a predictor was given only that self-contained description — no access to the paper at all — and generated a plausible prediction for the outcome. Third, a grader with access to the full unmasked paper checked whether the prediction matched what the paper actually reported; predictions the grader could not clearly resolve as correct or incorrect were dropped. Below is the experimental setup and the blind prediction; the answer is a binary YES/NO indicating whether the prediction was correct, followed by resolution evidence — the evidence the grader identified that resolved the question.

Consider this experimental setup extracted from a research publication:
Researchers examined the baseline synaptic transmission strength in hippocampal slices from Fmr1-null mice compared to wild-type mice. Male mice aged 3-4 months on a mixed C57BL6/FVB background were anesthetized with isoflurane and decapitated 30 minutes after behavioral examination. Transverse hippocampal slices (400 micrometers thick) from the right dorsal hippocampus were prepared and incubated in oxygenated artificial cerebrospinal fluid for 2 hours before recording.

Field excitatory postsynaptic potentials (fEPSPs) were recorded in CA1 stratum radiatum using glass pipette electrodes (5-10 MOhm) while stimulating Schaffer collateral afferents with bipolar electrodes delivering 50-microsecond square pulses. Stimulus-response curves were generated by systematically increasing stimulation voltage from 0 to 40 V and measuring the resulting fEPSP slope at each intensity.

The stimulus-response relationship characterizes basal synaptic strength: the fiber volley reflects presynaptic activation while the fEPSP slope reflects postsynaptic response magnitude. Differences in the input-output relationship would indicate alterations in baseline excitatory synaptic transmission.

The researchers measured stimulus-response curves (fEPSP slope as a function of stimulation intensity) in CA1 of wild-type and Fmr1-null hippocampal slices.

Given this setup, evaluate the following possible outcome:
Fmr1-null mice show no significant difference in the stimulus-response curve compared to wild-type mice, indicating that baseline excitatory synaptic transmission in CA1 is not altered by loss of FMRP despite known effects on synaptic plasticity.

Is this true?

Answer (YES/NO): YES